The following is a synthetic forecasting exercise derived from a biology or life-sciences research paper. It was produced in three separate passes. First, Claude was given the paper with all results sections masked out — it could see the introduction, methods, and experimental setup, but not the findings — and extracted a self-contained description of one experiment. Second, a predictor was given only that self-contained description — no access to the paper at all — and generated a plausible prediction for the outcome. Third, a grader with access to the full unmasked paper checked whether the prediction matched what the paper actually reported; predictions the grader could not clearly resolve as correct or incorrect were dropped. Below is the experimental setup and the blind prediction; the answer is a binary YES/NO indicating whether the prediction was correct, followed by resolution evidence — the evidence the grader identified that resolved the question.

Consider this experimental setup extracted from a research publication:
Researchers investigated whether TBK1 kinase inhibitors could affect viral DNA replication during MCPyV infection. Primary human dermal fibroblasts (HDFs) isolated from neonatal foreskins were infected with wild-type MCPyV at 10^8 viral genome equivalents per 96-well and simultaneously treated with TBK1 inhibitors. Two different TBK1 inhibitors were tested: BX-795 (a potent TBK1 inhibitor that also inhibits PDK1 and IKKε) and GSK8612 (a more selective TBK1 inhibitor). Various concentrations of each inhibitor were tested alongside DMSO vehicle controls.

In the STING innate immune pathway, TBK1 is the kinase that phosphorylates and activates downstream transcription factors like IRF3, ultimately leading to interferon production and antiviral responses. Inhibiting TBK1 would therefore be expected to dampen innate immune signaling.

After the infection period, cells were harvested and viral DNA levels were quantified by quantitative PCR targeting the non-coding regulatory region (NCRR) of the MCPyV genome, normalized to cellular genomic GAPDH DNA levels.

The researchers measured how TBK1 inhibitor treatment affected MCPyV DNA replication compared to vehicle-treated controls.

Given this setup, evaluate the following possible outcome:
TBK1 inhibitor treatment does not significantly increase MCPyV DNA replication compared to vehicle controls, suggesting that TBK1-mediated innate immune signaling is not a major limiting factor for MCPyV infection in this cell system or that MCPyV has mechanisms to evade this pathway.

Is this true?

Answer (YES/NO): NO